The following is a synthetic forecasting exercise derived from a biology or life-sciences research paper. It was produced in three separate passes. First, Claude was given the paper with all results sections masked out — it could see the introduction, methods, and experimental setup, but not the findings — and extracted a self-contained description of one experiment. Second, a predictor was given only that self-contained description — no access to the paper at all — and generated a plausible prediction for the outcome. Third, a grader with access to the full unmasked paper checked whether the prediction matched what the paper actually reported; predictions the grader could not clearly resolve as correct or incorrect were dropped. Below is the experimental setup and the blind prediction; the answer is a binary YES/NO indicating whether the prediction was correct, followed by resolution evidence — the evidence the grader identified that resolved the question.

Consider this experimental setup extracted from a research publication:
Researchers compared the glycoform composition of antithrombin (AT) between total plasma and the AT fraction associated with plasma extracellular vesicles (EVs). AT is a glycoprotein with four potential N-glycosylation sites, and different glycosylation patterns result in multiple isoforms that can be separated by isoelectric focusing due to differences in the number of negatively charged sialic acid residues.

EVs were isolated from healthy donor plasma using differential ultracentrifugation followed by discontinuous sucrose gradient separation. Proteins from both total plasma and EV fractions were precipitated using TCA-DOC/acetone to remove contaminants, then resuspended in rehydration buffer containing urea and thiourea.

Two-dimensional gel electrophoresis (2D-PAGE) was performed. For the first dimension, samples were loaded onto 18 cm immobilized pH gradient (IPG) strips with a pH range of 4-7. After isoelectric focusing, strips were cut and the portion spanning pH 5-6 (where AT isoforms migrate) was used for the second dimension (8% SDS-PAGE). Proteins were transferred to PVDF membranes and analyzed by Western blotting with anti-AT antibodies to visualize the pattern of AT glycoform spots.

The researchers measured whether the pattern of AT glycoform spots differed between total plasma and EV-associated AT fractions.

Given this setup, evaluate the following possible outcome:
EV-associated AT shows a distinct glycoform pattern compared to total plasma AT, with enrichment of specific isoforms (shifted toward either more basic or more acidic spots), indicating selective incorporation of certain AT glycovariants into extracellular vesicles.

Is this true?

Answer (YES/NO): YES